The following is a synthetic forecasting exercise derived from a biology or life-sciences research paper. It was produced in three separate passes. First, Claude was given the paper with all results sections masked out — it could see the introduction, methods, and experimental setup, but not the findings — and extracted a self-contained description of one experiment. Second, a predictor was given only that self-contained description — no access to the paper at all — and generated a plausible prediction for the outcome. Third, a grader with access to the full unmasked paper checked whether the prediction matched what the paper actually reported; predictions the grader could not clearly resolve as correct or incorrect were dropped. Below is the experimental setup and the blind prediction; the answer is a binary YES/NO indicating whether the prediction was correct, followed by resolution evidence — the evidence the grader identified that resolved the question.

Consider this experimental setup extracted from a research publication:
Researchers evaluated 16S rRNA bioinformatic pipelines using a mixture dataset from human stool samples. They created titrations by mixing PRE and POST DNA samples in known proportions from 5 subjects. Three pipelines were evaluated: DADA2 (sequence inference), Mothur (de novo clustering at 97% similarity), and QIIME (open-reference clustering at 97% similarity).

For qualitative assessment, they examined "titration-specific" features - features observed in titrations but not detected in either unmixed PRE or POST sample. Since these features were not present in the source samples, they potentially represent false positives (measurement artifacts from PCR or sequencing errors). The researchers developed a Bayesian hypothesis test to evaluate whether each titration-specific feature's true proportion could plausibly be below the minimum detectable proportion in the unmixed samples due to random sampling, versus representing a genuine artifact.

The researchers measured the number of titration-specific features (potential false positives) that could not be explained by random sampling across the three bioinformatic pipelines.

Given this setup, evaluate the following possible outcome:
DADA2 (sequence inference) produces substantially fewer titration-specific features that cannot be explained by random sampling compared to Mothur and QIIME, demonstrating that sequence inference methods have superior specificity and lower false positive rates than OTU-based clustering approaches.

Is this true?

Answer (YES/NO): NO